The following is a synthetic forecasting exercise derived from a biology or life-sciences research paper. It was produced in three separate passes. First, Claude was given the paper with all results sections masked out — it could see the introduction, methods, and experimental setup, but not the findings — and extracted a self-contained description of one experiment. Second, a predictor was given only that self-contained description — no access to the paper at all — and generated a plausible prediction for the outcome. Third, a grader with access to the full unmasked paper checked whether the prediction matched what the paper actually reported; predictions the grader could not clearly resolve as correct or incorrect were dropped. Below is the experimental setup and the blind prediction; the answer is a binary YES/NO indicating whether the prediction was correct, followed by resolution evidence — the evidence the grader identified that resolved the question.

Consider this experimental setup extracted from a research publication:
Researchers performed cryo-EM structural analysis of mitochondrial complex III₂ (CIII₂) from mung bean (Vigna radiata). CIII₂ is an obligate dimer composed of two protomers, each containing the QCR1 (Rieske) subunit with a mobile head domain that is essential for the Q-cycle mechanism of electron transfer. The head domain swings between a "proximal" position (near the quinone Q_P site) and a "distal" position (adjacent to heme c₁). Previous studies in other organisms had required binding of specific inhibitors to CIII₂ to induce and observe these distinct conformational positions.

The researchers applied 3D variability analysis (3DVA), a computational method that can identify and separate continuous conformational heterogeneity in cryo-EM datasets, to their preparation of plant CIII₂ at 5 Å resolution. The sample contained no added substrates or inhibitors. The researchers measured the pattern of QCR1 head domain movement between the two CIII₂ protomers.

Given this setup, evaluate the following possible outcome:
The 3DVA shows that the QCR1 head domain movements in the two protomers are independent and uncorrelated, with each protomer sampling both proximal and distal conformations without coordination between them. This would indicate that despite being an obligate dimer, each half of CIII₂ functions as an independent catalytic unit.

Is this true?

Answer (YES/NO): NO